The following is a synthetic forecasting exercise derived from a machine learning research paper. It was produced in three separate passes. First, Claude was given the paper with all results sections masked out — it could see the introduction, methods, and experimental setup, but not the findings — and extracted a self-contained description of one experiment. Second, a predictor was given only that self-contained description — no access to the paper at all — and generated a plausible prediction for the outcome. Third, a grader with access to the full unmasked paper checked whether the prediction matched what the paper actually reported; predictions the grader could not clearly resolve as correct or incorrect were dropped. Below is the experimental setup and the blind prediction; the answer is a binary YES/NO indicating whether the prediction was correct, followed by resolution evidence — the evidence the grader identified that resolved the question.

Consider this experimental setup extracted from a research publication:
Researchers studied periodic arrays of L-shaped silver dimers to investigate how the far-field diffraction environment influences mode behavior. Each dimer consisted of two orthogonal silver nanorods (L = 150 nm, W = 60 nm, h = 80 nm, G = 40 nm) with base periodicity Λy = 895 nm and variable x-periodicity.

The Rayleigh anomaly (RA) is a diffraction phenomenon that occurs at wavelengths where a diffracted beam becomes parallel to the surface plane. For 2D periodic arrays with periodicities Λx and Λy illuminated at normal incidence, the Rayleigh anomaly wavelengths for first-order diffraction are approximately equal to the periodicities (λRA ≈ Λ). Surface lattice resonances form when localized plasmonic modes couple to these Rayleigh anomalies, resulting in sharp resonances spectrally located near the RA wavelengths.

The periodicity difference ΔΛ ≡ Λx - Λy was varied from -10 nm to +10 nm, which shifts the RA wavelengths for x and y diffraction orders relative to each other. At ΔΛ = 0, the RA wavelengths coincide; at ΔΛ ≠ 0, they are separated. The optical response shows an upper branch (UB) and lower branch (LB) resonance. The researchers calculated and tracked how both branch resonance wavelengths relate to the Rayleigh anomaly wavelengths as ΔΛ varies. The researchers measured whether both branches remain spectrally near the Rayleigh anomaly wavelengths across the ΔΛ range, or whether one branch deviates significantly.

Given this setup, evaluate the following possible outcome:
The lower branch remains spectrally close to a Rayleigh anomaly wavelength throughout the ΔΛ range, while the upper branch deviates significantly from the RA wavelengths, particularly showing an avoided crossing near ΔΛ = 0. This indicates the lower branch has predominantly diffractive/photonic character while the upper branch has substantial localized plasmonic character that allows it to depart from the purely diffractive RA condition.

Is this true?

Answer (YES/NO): NO